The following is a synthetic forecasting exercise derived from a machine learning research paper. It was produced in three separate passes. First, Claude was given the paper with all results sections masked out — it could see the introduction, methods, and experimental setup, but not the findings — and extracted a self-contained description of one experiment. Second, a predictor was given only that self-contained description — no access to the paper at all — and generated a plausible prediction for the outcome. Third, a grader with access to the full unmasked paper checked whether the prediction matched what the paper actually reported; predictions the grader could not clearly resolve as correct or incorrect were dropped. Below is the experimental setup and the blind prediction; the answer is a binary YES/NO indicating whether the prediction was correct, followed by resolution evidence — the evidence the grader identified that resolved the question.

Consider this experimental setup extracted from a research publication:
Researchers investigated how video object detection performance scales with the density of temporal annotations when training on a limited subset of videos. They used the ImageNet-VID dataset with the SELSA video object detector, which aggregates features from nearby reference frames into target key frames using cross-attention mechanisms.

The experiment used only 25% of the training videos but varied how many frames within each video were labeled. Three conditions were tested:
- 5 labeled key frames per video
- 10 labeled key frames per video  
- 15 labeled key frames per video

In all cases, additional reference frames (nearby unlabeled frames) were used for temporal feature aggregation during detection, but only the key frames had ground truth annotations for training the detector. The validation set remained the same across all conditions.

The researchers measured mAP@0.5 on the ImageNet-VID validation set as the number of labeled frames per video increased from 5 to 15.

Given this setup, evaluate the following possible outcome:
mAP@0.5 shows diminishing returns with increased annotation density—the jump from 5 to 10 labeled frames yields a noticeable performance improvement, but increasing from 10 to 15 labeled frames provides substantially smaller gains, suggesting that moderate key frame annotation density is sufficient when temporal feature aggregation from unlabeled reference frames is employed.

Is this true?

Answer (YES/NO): NO